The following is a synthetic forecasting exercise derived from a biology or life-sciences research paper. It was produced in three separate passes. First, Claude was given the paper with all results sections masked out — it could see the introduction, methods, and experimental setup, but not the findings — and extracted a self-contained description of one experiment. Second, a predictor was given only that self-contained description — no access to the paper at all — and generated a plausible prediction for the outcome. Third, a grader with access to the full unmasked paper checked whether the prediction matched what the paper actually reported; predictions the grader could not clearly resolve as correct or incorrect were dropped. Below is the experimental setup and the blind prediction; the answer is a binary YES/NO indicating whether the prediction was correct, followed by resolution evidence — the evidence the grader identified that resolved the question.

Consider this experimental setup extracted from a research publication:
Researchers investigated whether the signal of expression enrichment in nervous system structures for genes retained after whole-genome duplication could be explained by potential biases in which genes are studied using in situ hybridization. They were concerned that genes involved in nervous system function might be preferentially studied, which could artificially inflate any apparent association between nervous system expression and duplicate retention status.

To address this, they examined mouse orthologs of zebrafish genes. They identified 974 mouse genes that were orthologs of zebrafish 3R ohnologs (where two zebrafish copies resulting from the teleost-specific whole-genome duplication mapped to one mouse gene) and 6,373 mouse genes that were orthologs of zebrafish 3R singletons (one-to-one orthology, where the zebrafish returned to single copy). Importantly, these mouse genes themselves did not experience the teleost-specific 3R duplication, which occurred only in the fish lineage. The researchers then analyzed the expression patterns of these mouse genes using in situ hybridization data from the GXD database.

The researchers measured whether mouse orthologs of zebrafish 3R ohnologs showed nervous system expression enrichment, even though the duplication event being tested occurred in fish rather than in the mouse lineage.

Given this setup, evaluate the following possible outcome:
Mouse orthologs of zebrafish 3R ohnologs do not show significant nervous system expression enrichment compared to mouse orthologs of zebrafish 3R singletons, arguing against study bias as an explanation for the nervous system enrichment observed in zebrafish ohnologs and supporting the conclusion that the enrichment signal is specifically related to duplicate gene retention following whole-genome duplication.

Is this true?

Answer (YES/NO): NO